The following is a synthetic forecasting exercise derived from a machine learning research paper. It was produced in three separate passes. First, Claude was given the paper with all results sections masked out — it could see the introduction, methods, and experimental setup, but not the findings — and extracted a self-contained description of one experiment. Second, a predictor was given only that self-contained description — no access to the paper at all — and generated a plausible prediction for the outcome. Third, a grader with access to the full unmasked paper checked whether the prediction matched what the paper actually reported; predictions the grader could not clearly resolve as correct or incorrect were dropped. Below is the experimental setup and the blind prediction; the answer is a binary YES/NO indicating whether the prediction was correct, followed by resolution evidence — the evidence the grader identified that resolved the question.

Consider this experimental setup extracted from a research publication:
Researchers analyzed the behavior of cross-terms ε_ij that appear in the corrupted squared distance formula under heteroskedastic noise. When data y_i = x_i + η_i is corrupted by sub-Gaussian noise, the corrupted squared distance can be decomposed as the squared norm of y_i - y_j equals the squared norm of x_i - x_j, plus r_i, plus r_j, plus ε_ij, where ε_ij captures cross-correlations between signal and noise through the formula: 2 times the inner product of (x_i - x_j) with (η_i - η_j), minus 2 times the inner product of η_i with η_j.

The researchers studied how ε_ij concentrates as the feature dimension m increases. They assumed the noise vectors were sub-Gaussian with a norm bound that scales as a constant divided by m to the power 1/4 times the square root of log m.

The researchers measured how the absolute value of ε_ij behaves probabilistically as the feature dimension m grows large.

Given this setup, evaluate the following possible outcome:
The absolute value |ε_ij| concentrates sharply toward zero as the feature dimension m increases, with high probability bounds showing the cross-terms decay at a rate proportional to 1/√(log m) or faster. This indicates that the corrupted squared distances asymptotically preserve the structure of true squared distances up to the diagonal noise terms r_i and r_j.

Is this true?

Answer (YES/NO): YES